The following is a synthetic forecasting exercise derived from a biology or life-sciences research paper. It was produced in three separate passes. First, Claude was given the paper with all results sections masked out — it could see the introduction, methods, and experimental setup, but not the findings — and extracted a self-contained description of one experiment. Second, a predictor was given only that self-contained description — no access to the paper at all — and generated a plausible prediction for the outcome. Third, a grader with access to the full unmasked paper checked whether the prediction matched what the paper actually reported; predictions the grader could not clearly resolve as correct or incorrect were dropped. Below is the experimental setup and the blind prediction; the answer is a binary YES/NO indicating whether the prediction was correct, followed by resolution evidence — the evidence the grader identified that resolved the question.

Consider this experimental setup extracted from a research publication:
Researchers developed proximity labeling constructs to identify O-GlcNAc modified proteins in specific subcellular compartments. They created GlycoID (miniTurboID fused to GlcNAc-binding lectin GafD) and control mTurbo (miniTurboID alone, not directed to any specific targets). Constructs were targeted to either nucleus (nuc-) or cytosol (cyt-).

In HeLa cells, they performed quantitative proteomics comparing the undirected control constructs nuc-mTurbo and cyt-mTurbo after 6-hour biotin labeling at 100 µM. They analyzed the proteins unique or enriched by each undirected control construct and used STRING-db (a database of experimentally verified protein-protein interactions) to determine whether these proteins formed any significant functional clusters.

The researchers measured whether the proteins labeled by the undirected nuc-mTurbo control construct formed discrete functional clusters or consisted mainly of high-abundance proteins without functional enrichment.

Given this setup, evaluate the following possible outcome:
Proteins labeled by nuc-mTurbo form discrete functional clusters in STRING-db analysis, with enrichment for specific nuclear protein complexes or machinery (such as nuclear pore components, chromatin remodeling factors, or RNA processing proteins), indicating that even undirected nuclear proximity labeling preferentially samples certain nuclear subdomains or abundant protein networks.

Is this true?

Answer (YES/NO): NO